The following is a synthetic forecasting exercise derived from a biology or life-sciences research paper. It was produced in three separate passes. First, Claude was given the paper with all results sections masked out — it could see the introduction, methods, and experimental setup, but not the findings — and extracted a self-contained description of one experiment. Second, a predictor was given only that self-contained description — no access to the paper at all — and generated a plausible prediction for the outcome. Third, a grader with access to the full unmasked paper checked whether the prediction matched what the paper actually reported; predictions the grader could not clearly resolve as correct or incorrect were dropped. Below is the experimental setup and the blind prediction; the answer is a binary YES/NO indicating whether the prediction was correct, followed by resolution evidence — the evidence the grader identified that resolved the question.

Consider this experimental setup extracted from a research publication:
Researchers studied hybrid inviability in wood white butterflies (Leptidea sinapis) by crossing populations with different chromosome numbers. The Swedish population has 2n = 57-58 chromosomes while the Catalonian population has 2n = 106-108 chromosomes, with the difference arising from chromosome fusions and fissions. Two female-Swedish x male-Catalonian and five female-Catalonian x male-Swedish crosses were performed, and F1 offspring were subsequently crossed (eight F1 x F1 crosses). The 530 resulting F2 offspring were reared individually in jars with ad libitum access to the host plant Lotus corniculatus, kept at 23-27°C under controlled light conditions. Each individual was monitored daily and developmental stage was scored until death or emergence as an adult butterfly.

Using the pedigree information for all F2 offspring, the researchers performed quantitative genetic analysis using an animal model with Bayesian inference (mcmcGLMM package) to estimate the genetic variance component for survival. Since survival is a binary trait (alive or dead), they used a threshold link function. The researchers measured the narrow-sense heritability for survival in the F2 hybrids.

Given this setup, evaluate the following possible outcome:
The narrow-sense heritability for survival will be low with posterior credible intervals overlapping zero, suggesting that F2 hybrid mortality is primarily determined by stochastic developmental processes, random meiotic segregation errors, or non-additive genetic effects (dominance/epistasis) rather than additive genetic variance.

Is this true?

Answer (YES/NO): NO